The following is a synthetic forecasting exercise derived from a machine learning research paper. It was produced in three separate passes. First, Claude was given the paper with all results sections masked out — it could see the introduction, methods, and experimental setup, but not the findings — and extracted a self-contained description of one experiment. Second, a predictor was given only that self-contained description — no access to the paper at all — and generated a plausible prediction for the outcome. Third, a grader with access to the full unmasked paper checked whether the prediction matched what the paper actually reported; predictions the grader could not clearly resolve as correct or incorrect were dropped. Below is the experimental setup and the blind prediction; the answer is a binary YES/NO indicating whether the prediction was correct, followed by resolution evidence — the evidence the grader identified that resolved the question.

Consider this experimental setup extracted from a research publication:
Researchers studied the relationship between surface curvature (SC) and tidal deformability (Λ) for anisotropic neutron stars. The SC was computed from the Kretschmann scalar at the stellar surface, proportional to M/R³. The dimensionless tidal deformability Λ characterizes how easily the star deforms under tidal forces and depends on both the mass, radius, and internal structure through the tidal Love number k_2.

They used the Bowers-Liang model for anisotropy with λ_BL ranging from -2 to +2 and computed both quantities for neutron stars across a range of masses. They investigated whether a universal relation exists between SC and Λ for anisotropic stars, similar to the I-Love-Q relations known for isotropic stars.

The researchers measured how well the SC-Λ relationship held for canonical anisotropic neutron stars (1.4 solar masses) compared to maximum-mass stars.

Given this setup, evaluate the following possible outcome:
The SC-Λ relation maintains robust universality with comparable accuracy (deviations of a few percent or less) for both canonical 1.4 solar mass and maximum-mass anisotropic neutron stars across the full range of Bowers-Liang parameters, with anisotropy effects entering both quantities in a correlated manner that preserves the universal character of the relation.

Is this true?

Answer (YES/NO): NO